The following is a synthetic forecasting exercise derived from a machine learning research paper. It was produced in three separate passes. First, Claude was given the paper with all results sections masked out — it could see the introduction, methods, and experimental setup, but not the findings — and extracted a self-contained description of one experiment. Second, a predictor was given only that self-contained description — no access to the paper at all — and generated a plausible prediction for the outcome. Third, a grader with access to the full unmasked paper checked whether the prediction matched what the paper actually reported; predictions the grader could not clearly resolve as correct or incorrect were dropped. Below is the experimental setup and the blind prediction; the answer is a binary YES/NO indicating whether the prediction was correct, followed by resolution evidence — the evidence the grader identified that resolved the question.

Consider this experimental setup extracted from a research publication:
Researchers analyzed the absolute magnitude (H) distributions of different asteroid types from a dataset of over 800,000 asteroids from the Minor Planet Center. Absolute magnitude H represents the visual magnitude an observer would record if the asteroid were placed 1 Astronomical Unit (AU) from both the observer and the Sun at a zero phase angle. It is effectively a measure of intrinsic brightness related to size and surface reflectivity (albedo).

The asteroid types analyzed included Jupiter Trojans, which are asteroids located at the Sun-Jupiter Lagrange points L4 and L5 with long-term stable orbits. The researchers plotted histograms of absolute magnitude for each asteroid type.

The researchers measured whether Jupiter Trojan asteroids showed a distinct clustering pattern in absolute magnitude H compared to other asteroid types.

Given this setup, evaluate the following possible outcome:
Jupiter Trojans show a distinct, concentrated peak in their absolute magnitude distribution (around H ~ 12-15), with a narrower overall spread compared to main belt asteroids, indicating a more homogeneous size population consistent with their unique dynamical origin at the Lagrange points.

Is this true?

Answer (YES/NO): NO